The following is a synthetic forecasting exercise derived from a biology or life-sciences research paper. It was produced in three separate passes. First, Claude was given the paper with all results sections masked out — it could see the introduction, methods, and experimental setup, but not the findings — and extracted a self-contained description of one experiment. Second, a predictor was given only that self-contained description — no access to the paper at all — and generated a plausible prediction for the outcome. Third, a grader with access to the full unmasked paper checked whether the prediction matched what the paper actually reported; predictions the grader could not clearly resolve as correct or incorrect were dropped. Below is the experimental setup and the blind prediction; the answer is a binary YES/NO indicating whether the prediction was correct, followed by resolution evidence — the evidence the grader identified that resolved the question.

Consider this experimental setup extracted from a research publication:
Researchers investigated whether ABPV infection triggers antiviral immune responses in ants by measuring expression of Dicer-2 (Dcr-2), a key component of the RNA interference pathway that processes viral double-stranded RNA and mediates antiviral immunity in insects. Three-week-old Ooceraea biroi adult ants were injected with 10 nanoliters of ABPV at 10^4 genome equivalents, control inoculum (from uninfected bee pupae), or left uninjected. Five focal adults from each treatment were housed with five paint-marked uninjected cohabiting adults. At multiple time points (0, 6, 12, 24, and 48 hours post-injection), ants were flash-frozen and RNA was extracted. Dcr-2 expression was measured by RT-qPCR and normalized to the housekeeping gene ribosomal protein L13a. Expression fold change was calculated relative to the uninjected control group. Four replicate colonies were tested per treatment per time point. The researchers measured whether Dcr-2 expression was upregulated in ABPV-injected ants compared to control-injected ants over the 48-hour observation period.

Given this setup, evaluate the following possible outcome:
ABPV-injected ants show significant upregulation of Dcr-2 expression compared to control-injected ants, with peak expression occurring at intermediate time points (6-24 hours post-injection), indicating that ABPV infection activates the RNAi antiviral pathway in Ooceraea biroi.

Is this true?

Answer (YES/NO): NO